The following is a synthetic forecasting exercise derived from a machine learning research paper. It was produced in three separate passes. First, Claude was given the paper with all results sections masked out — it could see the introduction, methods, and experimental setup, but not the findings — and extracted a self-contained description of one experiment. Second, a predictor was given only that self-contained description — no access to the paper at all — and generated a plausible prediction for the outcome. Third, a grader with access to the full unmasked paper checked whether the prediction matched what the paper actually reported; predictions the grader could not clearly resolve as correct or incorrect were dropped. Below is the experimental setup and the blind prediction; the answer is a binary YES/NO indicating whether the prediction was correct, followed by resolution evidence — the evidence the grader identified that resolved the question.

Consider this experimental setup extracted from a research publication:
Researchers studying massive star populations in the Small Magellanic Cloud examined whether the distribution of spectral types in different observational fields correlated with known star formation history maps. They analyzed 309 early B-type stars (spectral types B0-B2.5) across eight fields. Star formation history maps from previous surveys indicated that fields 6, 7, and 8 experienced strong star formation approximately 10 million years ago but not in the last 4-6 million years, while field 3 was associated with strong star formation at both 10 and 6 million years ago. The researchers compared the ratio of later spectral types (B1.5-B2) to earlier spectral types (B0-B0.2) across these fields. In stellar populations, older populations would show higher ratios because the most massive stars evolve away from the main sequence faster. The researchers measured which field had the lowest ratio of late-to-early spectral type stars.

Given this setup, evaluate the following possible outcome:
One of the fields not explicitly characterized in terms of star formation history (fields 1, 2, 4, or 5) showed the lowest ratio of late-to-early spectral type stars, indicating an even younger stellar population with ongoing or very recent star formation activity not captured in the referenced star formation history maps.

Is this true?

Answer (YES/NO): NO